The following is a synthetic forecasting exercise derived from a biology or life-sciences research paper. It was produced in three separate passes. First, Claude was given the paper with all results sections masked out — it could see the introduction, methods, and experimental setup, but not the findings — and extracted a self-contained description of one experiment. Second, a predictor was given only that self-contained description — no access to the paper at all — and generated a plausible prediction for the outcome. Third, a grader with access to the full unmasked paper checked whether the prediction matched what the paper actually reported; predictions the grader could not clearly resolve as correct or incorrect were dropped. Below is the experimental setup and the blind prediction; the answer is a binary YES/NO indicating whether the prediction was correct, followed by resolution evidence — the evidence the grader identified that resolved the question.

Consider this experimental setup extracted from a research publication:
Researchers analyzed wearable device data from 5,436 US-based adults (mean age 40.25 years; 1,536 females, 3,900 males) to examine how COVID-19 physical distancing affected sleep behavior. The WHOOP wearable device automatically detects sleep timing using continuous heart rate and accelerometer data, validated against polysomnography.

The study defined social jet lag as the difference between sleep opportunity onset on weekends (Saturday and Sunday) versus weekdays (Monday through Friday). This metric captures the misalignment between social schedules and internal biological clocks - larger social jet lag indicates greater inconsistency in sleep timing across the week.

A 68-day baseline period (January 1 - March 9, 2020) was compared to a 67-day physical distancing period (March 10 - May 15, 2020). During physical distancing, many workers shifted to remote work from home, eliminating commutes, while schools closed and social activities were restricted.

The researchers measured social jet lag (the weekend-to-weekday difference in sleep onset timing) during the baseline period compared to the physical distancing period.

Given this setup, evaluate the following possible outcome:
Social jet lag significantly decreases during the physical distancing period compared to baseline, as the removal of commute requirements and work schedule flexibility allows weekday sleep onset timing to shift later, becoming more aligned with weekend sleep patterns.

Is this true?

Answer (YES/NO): YES